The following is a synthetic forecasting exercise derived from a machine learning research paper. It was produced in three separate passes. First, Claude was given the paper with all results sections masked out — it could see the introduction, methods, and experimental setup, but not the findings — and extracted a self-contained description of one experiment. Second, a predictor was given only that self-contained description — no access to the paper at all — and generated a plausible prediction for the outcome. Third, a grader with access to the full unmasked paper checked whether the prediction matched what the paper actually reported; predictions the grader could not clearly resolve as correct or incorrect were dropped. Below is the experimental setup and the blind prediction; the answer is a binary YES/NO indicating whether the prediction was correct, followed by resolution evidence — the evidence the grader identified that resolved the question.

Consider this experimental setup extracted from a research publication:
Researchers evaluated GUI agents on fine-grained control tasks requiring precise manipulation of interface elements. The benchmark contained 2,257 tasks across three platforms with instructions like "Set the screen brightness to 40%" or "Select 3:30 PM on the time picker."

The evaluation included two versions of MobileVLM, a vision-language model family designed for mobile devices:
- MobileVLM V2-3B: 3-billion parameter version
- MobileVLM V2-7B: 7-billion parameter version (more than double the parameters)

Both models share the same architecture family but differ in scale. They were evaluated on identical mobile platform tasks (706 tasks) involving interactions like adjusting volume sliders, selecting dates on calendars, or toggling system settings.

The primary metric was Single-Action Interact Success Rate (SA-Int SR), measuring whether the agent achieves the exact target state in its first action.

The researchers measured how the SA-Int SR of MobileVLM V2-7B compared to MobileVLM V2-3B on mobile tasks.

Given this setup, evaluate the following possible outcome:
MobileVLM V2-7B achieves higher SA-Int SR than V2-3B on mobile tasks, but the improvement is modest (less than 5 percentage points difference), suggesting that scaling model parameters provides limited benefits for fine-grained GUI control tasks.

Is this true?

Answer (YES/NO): YES